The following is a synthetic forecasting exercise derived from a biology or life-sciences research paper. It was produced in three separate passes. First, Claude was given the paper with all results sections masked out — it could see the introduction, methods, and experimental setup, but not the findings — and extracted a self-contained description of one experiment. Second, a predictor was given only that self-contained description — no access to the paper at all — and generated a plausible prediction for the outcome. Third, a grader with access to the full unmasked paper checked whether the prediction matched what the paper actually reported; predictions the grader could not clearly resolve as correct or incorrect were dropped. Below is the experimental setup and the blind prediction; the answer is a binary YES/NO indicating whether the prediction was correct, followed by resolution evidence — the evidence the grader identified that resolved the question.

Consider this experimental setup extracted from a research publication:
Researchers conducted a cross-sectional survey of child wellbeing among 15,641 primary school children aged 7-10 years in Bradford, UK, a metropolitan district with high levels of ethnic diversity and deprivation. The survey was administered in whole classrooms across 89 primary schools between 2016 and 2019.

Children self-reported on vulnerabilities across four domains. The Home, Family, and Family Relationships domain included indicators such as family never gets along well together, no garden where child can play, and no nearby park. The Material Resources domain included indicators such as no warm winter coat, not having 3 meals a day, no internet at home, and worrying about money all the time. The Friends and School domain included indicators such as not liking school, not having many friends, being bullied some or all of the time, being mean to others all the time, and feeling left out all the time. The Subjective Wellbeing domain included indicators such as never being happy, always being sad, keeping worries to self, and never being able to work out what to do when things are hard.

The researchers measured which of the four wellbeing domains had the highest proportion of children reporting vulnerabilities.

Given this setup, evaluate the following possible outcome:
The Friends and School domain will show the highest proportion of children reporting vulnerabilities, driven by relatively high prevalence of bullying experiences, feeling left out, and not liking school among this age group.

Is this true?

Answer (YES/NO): YES